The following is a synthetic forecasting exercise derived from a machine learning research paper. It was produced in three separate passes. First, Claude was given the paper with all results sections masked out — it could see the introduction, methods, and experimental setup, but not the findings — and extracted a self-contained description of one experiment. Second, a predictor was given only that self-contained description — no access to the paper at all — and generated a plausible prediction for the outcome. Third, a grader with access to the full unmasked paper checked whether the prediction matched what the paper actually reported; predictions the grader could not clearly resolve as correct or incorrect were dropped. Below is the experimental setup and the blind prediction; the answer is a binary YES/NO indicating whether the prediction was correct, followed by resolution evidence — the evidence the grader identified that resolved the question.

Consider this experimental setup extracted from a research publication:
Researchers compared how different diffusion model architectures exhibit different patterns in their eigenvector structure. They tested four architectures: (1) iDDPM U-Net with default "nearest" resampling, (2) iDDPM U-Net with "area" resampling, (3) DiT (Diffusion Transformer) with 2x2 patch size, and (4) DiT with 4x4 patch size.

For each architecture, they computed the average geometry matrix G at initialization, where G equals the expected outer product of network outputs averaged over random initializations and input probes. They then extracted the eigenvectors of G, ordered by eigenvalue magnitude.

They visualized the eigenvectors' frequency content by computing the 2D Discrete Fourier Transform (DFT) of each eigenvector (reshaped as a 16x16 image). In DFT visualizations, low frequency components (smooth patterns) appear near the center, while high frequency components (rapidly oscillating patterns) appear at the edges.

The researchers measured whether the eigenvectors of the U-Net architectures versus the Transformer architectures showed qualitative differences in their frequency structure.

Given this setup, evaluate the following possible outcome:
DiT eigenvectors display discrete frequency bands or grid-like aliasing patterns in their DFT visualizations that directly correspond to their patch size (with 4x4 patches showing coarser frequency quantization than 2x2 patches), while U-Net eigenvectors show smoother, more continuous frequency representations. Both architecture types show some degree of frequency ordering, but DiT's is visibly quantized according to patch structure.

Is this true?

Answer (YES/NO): NO